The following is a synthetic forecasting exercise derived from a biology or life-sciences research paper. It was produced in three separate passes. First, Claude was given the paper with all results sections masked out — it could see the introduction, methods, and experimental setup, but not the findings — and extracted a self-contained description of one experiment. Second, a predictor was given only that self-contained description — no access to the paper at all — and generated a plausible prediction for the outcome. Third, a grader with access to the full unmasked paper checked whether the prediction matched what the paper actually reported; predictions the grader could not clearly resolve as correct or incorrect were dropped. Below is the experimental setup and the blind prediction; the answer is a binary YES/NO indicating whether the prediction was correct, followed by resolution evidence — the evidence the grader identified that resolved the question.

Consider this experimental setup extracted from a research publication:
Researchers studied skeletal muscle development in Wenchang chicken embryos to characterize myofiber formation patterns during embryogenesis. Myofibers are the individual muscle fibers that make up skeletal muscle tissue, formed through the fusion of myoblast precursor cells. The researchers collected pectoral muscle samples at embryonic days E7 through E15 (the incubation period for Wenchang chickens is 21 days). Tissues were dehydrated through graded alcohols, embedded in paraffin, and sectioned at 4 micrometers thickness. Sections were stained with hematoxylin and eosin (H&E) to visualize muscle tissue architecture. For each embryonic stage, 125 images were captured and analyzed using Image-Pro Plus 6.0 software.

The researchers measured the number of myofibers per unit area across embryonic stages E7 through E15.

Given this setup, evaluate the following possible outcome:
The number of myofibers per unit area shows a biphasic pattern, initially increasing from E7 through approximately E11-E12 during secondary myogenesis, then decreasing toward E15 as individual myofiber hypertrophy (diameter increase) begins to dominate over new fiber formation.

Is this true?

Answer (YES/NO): YES